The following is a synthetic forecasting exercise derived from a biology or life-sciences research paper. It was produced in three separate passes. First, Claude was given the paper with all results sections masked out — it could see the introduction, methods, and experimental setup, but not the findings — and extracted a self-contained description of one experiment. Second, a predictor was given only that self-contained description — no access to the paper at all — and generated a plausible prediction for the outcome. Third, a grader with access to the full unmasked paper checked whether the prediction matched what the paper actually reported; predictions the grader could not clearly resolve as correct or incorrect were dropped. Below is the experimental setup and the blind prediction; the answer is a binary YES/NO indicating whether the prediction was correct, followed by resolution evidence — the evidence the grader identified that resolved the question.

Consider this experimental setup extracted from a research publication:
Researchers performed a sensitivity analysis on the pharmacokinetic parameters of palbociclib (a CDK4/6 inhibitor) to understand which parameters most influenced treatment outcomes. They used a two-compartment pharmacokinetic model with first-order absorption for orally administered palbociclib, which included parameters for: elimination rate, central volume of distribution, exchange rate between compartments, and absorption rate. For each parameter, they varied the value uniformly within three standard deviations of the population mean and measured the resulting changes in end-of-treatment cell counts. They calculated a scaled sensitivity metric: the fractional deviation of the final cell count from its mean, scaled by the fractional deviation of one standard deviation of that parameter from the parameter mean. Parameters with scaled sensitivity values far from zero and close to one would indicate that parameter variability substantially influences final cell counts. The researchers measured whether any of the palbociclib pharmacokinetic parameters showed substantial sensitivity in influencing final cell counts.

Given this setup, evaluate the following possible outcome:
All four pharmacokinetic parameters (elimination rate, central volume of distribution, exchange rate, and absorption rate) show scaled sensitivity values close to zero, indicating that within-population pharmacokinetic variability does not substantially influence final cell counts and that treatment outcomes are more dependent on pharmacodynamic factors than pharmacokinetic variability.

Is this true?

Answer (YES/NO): YES